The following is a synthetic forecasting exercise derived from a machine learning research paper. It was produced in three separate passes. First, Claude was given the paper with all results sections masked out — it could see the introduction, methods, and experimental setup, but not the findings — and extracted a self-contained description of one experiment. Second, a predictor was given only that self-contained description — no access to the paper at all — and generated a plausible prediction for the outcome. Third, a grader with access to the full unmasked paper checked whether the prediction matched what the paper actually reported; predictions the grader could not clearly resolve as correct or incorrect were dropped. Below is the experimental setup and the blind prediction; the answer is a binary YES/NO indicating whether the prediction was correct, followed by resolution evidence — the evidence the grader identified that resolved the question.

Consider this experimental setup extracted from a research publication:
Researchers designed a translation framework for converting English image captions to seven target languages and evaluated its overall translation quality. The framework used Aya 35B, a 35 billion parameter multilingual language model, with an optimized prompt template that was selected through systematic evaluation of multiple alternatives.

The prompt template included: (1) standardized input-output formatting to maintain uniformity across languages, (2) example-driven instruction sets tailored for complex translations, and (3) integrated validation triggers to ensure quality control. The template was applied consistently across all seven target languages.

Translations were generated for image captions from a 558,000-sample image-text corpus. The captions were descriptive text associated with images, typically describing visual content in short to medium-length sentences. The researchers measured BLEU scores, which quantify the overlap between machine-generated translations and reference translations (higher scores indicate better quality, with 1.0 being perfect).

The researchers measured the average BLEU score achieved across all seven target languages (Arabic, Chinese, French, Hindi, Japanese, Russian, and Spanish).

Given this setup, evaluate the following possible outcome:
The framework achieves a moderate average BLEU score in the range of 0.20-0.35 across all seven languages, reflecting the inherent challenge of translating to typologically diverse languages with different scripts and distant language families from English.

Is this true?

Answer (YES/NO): NO